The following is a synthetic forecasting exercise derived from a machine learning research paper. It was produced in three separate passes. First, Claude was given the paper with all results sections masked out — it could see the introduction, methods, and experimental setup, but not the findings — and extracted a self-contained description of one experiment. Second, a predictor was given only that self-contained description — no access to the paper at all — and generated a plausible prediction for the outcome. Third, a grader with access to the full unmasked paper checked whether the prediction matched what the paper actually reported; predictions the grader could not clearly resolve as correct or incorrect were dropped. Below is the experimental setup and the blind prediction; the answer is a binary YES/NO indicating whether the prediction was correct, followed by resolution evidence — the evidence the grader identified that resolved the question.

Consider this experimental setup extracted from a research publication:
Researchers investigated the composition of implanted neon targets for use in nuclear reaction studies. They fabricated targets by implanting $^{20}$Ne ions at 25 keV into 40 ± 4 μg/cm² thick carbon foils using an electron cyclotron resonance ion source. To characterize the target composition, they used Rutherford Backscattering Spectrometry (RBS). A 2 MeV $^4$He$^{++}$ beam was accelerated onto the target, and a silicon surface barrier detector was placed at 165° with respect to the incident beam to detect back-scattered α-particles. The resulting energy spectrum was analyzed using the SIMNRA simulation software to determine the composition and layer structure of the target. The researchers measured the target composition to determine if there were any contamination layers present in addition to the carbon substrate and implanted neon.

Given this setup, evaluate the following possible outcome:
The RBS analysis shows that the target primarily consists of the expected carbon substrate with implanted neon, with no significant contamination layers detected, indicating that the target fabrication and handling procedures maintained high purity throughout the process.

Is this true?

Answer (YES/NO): NO